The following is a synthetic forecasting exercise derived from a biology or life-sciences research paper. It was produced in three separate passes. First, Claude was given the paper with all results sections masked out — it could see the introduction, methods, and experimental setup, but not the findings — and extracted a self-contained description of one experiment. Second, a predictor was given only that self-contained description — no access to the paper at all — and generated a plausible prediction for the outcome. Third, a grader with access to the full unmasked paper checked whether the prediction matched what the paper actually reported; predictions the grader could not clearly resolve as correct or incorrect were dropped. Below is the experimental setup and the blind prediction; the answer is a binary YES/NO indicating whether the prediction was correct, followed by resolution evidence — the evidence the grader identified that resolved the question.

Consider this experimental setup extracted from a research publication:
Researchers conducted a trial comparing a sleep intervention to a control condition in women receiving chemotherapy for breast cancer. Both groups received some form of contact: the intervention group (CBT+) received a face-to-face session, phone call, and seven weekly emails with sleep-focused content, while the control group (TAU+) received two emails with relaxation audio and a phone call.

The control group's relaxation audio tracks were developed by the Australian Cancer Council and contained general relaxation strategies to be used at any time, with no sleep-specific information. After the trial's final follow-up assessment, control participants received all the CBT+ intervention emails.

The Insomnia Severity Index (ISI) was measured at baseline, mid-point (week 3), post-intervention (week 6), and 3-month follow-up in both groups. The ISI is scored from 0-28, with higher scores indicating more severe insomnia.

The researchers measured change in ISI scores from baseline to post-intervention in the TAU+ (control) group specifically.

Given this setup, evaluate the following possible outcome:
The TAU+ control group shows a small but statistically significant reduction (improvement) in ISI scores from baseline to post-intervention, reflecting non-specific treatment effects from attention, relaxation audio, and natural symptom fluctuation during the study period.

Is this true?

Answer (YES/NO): YES